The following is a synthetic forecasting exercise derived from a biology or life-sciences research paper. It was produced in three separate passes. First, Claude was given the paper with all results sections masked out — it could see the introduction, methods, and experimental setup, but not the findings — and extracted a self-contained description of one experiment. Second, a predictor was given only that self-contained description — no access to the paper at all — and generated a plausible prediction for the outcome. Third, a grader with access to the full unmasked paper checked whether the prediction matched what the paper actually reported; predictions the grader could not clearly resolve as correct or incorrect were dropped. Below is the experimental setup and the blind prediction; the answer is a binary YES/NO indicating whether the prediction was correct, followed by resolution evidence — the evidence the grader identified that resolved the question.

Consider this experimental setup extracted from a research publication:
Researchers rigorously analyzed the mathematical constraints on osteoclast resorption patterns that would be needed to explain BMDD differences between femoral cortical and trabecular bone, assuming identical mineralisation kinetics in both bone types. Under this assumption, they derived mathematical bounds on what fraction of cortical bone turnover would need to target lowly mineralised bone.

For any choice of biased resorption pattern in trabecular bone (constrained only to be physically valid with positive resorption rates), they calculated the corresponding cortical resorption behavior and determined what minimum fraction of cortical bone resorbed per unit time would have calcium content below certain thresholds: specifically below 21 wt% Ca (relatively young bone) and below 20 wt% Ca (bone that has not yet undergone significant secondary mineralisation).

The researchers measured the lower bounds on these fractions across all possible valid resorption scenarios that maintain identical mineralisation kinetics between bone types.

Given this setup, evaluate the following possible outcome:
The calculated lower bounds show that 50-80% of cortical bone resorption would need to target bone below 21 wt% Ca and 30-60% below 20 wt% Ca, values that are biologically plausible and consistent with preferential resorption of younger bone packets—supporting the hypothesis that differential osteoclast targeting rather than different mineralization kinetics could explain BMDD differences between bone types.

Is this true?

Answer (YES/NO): NO